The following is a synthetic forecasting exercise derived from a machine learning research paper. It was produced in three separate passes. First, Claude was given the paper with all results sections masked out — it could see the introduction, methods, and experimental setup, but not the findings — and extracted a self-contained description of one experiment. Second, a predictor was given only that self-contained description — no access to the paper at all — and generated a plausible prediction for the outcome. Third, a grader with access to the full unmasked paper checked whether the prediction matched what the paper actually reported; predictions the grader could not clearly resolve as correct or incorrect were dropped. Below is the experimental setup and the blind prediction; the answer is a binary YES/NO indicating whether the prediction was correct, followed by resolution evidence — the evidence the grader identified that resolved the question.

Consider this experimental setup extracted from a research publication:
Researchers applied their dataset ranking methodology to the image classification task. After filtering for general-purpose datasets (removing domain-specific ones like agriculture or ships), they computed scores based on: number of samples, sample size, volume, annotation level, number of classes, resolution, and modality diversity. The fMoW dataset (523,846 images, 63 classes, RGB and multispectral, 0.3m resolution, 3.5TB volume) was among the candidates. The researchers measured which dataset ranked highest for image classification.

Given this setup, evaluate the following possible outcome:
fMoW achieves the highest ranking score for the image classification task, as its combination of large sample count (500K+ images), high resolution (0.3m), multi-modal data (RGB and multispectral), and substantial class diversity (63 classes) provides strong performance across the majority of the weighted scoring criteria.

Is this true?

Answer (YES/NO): YES